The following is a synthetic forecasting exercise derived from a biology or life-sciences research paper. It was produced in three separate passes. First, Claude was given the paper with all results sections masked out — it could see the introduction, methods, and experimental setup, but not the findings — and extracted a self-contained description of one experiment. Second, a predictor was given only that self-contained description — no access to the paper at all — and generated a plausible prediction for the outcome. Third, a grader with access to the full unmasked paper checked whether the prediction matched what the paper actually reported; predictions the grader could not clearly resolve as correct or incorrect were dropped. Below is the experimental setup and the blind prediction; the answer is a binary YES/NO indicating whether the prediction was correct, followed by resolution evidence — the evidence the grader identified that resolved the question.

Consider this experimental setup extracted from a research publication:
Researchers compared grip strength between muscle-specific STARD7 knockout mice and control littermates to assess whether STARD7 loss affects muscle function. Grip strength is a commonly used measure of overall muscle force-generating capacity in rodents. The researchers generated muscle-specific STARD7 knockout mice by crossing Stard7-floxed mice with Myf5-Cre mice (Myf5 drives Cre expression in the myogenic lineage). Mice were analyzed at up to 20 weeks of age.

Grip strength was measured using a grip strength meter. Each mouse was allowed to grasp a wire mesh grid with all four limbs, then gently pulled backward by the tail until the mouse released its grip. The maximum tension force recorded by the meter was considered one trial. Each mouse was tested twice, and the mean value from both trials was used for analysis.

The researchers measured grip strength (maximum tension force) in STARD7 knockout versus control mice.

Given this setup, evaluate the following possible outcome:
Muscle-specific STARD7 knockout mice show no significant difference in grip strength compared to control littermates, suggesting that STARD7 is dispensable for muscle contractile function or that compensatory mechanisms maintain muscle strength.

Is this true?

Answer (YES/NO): NO